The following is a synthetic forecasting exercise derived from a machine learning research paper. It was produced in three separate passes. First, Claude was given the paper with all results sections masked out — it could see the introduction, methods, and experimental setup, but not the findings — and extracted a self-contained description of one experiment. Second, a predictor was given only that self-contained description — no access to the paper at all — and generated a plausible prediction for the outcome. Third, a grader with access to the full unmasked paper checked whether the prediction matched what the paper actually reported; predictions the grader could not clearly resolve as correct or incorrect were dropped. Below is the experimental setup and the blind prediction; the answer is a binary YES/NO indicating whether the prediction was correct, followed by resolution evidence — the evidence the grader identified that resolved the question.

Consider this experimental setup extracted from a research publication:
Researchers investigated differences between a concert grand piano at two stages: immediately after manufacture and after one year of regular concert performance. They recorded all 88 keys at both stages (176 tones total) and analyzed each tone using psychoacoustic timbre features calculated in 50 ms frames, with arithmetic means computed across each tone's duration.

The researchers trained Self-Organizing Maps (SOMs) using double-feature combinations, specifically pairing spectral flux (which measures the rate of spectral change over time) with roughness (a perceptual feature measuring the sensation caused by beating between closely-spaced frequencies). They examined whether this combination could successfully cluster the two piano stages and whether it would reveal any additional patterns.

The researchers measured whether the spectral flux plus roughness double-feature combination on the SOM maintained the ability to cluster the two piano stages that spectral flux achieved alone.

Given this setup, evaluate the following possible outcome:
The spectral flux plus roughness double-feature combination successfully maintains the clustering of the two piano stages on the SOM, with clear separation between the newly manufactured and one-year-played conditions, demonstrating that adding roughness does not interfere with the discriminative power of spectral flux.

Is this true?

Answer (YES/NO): NO